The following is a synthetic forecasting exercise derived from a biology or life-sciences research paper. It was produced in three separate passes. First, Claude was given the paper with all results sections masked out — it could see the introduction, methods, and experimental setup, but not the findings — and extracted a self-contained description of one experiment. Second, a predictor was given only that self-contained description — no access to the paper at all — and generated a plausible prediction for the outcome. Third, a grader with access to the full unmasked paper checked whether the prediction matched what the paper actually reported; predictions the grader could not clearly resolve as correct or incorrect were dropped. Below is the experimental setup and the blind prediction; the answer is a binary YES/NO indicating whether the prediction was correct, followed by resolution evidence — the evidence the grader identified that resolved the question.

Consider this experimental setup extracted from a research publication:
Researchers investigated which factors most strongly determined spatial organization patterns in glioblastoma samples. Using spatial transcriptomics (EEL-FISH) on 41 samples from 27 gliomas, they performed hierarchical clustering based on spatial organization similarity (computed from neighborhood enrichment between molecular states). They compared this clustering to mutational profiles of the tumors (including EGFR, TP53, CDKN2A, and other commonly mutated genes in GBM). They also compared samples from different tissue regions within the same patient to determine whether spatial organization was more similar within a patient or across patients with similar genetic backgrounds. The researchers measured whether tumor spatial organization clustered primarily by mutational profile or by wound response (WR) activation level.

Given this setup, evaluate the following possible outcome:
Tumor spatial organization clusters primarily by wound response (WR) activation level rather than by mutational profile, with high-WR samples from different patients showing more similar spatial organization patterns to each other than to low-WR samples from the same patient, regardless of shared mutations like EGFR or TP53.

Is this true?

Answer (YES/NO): YES